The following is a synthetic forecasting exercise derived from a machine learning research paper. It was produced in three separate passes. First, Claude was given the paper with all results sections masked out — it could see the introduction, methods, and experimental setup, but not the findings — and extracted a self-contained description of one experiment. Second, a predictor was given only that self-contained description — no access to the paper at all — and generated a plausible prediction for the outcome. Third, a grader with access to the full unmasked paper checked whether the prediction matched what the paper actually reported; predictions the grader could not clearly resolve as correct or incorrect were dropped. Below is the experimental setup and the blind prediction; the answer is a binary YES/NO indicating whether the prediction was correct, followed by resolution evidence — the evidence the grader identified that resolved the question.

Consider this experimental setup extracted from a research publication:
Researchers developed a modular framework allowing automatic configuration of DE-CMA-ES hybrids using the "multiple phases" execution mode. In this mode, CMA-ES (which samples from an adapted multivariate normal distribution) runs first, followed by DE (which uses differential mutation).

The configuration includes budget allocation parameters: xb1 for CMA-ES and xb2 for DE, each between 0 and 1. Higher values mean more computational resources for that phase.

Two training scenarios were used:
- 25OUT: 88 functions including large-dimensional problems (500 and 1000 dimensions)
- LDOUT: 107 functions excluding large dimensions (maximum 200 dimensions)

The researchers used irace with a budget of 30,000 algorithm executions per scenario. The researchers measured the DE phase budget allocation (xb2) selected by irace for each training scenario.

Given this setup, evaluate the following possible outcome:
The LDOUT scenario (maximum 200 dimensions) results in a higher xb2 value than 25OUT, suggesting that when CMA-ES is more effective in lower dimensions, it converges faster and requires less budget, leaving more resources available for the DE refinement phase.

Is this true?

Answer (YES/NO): YES